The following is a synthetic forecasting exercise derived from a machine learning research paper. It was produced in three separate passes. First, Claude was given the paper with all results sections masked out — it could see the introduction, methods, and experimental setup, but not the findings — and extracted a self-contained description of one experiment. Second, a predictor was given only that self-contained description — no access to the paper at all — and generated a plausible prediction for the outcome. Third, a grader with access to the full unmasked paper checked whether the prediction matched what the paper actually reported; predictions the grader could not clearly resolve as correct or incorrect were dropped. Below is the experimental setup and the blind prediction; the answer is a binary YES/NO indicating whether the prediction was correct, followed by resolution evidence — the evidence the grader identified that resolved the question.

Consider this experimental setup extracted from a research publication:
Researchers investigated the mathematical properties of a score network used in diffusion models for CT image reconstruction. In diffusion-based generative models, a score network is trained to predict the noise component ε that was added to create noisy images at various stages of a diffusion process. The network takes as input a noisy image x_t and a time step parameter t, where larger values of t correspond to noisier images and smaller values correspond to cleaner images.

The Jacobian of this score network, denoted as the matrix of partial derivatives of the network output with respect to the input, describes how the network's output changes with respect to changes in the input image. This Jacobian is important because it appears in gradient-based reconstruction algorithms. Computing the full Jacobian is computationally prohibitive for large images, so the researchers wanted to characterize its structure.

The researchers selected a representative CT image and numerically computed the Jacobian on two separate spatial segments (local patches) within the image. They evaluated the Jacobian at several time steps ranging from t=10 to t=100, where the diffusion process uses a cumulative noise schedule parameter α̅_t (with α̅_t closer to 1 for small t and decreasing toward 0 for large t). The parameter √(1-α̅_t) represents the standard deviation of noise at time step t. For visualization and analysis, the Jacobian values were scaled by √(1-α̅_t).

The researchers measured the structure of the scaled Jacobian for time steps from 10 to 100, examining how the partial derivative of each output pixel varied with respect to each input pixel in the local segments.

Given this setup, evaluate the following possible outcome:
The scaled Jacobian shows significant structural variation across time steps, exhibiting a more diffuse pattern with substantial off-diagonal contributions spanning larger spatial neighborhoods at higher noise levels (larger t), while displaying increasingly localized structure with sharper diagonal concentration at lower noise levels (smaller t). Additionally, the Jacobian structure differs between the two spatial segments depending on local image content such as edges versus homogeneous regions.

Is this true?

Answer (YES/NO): NO